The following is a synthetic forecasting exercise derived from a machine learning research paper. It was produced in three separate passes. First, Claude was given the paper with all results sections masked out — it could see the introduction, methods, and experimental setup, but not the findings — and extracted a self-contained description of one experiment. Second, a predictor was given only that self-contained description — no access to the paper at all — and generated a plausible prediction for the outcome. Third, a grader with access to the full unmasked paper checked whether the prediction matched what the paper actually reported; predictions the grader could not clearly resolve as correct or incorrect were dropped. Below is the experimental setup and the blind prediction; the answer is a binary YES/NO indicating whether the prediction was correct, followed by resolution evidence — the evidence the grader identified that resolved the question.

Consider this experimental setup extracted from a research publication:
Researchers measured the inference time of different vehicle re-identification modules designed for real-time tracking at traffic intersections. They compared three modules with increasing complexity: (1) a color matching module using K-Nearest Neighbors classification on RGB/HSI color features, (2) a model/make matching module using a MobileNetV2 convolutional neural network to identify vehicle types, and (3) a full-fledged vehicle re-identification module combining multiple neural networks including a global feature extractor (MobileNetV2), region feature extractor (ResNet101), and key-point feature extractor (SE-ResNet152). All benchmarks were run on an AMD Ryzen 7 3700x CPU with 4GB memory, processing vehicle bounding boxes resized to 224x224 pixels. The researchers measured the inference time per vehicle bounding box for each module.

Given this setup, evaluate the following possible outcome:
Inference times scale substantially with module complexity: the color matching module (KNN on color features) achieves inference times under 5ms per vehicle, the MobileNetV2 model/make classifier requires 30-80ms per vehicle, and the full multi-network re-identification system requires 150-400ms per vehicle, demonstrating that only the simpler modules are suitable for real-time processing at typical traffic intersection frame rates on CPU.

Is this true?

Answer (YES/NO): YES